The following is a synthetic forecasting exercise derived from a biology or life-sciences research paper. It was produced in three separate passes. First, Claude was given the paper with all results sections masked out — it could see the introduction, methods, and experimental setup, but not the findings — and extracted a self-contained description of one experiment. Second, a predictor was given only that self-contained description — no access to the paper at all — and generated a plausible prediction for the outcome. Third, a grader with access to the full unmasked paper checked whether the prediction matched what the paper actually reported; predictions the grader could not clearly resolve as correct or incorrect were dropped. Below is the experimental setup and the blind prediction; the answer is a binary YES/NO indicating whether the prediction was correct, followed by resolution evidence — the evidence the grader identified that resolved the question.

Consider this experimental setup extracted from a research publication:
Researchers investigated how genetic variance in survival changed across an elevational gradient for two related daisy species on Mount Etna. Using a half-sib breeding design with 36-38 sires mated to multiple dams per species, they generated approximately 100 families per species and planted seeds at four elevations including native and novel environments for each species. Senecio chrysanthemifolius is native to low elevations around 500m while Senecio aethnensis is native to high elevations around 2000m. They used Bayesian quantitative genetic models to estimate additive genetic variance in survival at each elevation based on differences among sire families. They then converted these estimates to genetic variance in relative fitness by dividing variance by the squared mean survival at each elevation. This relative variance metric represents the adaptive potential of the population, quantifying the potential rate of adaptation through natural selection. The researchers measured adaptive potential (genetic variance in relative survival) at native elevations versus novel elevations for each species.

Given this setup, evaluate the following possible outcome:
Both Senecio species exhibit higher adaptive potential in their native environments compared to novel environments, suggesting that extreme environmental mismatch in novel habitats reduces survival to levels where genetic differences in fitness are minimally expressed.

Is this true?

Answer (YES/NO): NO